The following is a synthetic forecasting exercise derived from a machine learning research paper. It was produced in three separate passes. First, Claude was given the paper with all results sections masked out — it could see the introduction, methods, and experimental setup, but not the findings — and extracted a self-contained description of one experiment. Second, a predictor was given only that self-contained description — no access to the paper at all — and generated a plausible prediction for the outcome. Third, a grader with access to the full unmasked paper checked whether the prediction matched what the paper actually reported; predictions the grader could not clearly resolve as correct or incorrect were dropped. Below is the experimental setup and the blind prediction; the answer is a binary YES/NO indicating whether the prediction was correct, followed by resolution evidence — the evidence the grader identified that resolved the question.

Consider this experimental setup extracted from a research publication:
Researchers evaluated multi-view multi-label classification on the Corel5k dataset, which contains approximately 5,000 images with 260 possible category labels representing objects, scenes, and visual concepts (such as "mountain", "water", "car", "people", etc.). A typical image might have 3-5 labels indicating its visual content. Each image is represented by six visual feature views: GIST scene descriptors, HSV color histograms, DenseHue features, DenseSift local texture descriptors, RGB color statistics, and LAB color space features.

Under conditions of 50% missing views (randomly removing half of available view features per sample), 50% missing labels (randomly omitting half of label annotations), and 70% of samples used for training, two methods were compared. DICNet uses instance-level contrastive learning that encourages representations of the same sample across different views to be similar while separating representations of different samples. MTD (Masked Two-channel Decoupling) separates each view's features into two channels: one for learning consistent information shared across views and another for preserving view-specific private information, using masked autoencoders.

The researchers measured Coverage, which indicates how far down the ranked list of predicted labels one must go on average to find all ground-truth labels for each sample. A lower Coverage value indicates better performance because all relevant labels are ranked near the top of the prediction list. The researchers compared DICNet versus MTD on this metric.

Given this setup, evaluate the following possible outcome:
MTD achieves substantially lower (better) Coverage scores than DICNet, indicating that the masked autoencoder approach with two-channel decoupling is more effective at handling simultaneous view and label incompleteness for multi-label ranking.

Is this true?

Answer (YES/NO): YES